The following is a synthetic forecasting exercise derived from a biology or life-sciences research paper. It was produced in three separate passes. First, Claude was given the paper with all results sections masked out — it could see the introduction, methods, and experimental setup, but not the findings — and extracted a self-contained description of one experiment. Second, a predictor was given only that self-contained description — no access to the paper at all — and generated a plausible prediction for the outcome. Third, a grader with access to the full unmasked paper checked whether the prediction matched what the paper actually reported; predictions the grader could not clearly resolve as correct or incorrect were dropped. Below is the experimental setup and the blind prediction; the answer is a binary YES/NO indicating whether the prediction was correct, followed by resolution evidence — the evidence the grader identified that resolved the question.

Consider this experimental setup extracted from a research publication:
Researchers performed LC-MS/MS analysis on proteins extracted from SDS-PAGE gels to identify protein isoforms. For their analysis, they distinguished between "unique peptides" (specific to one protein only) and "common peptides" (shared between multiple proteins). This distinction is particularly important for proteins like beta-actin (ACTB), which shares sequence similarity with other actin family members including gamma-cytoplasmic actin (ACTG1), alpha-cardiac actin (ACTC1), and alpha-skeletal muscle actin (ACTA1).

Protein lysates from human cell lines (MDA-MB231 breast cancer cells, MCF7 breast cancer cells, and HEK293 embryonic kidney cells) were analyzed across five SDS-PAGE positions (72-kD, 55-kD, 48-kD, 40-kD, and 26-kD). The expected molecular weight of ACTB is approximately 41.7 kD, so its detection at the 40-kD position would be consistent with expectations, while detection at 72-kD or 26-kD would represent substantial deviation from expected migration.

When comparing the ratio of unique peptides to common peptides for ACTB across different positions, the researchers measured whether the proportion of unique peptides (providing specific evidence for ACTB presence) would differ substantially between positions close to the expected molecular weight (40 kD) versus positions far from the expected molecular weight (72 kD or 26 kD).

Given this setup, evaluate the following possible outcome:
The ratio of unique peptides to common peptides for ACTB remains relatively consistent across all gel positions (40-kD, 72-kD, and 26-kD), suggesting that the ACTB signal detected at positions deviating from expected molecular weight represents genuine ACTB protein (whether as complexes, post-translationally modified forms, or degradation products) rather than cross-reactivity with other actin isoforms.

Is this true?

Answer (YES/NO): YES